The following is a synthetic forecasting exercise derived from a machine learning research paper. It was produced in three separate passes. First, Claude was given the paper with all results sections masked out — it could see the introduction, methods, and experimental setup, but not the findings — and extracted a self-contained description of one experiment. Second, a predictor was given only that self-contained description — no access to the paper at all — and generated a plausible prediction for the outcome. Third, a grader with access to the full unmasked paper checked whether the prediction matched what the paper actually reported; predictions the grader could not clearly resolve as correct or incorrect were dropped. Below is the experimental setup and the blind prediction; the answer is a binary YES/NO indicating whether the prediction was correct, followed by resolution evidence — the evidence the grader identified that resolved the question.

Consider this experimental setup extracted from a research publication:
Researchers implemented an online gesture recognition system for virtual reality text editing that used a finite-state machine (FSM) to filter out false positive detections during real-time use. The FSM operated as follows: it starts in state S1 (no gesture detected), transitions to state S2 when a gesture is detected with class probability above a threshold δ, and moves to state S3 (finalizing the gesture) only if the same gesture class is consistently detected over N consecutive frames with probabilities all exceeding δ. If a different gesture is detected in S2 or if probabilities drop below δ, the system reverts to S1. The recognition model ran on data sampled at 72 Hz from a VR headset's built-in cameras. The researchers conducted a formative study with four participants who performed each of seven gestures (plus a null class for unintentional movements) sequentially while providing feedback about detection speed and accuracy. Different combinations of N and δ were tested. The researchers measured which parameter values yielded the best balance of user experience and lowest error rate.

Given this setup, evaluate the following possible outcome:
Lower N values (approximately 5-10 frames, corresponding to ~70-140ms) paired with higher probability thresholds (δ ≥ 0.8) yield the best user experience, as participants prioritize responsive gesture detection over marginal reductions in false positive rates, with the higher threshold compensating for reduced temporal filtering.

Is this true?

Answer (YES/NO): YES